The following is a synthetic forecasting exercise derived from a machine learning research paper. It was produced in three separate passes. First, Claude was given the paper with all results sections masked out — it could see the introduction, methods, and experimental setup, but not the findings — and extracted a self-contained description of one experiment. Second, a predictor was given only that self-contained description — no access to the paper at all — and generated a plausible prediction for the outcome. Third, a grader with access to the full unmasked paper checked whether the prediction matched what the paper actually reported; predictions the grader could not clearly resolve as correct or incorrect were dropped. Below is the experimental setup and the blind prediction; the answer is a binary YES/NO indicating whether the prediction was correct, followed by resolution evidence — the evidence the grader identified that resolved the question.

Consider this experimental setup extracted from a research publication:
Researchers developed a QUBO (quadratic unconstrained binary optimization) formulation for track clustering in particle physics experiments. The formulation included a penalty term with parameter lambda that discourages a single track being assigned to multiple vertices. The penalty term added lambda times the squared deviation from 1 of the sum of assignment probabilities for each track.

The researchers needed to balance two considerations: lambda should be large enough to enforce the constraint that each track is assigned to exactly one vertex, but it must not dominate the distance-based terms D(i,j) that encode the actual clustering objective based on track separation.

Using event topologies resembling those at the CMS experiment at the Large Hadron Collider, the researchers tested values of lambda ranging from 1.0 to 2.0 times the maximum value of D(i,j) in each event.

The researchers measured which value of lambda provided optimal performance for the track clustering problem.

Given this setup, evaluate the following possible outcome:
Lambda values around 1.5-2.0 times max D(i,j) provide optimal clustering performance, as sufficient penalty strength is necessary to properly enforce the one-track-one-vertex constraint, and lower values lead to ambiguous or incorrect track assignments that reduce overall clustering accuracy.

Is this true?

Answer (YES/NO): NO